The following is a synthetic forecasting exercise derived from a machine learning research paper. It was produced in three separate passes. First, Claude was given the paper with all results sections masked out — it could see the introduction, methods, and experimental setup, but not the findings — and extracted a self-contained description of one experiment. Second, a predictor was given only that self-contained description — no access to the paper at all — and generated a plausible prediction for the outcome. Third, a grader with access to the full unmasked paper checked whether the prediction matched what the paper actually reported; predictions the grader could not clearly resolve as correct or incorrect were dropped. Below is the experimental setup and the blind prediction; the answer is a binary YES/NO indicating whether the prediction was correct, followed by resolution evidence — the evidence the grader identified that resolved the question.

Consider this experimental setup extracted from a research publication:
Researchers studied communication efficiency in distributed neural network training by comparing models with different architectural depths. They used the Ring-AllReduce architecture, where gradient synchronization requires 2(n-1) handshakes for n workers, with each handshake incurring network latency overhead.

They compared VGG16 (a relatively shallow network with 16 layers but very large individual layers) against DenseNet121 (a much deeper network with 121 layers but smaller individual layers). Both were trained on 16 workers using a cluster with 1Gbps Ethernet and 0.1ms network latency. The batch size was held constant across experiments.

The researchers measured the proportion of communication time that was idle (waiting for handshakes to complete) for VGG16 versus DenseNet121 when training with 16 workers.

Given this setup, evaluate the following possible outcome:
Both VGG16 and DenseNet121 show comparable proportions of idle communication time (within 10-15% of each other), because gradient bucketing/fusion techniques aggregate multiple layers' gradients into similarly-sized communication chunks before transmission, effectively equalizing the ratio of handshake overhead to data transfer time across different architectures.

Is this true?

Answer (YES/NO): NO